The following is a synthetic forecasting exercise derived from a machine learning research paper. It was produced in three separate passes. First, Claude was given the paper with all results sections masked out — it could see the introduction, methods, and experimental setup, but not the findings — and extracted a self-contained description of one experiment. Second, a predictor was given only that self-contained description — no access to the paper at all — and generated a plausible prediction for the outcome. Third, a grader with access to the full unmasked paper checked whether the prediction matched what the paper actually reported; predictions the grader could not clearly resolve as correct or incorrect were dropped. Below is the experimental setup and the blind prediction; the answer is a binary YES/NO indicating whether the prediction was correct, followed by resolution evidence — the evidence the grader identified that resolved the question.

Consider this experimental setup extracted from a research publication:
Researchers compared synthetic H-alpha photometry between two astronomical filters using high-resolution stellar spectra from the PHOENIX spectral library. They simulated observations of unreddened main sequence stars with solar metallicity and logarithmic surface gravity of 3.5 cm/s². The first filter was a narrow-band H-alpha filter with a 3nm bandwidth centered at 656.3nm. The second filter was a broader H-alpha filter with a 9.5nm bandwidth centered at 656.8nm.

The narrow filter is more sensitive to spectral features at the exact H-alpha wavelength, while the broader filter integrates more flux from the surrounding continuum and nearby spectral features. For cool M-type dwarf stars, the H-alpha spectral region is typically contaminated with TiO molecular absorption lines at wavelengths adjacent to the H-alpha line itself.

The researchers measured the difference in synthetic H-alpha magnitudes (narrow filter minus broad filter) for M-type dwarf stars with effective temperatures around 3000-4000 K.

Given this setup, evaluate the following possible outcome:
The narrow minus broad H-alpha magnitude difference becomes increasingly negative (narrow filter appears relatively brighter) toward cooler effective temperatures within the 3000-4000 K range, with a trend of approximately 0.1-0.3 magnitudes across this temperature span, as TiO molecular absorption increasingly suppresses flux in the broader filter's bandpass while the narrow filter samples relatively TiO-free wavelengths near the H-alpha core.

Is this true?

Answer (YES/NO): NO